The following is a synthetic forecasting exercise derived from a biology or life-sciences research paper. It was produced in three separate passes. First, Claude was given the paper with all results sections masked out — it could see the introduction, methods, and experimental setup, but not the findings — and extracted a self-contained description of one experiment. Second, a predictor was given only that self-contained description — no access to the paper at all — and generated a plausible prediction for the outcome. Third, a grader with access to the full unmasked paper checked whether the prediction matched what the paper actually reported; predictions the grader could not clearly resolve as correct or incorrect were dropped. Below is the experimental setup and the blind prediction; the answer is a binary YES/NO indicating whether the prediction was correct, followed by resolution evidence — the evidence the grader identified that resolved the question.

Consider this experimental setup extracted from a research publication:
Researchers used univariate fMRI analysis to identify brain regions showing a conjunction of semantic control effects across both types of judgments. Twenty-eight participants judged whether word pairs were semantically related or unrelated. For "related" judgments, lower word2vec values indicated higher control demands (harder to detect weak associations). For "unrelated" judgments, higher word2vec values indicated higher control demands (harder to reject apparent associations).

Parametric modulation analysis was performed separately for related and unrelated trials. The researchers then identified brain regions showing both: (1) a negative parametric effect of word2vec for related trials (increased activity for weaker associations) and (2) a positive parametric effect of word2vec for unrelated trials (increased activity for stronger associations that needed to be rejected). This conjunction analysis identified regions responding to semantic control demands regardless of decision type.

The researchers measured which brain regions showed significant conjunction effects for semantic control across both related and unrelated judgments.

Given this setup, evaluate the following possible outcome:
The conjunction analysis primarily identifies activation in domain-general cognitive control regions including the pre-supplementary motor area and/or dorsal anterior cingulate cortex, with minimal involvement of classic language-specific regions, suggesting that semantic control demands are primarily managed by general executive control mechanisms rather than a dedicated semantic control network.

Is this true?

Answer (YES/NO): NO